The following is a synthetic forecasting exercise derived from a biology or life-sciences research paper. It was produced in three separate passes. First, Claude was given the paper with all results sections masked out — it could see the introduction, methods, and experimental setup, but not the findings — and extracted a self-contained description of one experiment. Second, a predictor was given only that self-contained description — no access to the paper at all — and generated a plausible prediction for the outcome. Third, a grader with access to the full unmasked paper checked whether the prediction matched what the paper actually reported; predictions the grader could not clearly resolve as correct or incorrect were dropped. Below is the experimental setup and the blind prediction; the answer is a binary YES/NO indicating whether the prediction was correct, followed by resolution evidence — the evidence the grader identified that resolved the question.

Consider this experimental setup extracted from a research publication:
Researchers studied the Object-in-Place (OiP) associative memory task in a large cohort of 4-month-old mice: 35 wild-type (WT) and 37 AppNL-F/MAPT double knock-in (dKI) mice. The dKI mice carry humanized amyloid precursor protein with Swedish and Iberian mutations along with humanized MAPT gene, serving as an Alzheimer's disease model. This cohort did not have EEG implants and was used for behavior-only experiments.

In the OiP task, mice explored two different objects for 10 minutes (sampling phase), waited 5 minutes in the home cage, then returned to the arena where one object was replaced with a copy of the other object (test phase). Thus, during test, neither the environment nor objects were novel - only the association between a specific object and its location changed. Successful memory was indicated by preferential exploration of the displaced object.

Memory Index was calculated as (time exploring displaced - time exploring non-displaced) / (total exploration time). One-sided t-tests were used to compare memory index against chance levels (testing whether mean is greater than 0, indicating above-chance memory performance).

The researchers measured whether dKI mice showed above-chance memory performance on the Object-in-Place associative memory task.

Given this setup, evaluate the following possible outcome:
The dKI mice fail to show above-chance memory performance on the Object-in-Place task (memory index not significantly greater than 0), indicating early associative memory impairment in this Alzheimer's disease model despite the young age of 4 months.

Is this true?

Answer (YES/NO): YES